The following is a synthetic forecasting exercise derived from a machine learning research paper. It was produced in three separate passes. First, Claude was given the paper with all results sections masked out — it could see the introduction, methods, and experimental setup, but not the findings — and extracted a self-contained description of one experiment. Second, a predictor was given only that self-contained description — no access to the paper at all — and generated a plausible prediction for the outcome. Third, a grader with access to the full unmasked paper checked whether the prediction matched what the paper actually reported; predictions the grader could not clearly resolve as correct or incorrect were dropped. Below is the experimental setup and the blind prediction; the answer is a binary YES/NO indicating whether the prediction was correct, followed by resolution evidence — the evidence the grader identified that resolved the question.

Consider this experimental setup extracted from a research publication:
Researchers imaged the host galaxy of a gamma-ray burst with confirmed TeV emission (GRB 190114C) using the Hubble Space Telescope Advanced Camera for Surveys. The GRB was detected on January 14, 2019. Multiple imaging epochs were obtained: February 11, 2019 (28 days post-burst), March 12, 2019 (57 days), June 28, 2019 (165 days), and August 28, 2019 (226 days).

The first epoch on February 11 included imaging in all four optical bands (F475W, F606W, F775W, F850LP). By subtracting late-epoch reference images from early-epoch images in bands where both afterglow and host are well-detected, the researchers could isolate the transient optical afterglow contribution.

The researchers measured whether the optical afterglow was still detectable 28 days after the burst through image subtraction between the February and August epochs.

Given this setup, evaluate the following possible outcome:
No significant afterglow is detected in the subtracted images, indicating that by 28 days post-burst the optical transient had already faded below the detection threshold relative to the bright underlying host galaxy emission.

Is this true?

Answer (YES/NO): NO